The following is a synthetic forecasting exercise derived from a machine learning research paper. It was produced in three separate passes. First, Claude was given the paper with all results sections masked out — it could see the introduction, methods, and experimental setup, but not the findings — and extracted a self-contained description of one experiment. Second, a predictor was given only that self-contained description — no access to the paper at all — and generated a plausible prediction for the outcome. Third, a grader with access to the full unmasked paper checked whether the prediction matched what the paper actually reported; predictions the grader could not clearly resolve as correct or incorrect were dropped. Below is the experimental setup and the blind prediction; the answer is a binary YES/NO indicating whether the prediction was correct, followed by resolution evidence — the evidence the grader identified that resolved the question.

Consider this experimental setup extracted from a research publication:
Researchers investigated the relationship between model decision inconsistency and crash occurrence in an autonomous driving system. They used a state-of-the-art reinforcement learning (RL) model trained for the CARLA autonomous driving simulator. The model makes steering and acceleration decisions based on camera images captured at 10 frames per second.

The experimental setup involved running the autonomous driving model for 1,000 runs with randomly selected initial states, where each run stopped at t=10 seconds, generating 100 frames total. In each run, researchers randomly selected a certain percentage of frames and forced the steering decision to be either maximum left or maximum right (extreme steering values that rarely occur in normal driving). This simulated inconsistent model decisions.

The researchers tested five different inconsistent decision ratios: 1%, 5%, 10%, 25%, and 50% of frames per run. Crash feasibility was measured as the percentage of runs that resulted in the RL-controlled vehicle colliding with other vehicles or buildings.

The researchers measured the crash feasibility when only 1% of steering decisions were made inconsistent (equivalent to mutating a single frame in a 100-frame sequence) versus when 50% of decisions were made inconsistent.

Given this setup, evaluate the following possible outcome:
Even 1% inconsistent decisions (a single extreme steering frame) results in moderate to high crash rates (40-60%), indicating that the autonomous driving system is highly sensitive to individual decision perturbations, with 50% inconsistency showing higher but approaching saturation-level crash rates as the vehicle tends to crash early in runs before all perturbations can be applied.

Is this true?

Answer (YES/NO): NO